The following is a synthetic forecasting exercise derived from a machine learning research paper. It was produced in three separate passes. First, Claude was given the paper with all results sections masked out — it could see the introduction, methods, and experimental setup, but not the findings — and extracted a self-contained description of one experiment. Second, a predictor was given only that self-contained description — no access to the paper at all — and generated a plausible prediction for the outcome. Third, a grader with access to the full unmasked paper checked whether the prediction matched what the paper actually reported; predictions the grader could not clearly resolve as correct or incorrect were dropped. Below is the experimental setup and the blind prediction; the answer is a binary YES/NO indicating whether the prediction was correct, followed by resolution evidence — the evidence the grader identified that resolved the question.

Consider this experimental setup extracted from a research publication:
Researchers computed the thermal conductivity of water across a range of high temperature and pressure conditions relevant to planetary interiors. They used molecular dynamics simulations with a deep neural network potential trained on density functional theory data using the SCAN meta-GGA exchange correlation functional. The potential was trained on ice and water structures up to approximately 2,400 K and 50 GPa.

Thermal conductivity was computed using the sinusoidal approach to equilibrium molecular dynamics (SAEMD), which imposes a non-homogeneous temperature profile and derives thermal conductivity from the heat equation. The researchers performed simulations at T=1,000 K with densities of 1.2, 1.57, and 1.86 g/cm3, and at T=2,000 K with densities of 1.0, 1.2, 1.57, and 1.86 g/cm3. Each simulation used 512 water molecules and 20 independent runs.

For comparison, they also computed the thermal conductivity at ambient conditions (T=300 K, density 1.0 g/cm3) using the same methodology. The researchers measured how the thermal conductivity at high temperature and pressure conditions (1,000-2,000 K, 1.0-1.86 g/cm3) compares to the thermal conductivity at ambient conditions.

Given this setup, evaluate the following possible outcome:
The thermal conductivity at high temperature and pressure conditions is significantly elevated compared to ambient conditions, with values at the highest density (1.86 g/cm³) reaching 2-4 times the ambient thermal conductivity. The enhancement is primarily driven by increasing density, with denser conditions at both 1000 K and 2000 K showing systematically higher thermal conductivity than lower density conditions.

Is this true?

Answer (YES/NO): YES